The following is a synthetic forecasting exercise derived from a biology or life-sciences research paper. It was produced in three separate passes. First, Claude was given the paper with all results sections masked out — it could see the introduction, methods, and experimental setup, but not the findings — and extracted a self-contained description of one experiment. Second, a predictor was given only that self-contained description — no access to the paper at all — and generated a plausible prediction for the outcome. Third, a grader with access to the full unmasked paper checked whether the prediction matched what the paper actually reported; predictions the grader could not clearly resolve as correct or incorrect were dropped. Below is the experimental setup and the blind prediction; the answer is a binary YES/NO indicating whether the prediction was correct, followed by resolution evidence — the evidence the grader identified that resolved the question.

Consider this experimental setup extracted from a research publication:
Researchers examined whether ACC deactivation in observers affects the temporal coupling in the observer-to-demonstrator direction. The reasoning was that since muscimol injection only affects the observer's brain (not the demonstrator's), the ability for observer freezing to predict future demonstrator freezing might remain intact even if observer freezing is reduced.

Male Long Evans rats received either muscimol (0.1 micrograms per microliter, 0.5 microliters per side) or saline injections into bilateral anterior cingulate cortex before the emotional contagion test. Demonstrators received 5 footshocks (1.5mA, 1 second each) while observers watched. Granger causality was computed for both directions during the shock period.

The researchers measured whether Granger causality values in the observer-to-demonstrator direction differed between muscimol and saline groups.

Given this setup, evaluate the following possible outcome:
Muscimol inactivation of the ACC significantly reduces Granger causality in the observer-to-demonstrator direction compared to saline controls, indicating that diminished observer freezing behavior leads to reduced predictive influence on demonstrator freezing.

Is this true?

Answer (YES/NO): NO